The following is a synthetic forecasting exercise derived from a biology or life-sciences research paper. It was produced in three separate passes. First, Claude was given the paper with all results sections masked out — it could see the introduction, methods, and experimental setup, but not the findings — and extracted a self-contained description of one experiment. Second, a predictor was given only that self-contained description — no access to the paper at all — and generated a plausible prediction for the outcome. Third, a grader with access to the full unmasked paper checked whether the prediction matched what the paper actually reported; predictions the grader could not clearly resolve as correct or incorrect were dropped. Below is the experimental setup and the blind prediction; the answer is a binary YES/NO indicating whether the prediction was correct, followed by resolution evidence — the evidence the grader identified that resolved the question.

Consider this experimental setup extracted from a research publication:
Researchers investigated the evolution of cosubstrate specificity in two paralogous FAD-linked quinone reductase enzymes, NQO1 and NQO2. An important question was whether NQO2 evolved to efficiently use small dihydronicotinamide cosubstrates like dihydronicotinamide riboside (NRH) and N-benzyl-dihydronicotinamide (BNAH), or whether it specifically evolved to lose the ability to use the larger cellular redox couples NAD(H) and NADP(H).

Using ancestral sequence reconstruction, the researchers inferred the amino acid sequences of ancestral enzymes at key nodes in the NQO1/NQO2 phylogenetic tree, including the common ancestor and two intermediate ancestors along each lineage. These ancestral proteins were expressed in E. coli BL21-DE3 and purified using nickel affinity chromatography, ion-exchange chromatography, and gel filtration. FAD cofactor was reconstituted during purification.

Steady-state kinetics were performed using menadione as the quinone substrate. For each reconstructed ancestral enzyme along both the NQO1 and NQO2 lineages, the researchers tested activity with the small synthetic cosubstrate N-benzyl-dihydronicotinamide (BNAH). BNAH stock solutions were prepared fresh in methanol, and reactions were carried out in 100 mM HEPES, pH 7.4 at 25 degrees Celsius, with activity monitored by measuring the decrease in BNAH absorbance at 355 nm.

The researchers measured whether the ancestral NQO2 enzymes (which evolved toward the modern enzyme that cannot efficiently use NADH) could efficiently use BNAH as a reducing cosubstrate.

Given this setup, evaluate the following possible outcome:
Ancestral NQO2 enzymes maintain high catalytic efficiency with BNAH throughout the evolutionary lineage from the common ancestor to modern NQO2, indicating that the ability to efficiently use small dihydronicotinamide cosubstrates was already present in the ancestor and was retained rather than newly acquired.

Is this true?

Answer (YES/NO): YES